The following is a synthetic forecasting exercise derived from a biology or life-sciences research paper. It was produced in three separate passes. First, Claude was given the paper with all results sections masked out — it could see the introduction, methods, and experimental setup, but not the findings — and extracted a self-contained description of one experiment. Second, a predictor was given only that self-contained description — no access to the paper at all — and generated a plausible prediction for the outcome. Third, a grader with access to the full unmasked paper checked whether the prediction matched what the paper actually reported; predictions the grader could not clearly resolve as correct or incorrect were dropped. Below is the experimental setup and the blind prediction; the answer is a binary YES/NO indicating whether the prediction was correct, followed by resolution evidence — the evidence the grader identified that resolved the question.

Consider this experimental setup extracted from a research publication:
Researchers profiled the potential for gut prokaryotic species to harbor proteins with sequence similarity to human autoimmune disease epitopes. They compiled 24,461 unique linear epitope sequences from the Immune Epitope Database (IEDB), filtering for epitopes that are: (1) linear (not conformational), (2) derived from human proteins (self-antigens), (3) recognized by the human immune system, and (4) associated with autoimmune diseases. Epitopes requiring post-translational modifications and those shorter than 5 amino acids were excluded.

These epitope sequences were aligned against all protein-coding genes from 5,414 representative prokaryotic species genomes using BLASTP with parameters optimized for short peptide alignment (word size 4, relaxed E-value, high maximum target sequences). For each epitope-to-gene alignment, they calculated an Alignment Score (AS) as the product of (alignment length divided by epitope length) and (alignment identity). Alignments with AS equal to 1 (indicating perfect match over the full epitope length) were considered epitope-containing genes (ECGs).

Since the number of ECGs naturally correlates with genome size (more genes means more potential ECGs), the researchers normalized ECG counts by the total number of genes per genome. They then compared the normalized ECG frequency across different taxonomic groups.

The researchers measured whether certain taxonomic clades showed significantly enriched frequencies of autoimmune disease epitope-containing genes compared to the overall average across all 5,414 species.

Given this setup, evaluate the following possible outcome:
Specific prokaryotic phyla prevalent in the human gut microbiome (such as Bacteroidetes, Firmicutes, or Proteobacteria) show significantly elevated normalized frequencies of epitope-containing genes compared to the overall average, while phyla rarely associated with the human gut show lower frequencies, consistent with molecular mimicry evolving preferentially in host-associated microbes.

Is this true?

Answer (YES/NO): NO